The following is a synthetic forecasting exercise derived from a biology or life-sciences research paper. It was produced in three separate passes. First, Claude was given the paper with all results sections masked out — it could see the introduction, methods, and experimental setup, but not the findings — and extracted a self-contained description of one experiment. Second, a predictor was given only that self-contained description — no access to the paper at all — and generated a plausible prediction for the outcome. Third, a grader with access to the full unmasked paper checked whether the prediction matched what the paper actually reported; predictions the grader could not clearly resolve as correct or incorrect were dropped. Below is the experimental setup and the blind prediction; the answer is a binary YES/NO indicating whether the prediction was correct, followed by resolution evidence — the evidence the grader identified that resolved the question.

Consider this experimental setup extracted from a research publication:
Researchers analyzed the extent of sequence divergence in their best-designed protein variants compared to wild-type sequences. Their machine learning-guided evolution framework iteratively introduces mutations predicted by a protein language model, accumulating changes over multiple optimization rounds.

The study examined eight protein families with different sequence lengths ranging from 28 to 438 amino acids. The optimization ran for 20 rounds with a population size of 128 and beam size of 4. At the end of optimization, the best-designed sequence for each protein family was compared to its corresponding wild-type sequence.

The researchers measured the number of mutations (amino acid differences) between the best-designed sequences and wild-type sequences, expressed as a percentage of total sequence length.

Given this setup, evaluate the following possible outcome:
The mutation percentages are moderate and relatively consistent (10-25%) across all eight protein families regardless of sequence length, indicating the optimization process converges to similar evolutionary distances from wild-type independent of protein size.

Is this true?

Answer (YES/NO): NO